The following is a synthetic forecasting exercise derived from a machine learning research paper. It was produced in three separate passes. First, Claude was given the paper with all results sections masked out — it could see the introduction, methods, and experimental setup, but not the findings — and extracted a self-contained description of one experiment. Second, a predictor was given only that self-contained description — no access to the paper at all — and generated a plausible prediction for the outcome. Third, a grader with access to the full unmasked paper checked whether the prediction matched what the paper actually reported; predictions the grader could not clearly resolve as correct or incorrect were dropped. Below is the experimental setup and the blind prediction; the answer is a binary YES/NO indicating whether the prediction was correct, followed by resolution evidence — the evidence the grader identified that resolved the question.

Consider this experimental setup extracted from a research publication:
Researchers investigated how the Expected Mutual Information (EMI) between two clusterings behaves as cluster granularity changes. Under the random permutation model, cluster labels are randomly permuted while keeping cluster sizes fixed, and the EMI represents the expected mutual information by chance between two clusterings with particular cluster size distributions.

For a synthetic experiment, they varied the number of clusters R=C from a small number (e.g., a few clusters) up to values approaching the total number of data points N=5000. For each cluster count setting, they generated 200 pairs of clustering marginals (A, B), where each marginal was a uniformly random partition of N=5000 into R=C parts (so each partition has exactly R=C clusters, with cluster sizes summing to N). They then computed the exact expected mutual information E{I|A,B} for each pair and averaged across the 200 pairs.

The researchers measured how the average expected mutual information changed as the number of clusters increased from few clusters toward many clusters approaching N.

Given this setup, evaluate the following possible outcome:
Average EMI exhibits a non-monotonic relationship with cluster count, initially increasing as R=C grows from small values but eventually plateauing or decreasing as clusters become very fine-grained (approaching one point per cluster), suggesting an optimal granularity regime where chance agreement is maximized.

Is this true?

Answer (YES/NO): NO